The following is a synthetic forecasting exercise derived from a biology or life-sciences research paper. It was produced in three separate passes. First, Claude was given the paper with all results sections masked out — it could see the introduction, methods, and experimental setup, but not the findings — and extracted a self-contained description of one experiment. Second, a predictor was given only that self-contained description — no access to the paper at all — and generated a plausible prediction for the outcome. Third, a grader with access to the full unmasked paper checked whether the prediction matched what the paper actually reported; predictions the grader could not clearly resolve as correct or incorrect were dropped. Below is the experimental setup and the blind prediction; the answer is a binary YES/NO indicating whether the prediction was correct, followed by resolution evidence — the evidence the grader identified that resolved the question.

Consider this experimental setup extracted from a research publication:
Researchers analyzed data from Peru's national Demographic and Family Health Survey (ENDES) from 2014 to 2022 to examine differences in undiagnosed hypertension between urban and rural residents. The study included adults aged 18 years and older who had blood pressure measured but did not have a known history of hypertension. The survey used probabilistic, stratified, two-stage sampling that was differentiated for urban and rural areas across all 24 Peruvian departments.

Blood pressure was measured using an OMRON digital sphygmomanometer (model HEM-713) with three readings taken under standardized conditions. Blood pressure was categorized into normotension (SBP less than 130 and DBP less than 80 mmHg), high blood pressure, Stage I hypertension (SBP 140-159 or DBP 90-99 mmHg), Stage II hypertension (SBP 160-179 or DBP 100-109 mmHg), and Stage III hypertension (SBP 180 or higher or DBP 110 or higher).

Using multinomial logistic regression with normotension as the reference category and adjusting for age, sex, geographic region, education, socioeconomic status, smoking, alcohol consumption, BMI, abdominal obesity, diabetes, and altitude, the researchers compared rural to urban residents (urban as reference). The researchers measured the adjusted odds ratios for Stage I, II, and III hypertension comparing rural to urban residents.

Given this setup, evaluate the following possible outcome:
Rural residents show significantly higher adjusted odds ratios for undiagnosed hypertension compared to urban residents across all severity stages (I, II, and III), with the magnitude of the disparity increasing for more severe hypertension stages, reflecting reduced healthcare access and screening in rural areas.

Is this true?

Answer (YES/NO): NO